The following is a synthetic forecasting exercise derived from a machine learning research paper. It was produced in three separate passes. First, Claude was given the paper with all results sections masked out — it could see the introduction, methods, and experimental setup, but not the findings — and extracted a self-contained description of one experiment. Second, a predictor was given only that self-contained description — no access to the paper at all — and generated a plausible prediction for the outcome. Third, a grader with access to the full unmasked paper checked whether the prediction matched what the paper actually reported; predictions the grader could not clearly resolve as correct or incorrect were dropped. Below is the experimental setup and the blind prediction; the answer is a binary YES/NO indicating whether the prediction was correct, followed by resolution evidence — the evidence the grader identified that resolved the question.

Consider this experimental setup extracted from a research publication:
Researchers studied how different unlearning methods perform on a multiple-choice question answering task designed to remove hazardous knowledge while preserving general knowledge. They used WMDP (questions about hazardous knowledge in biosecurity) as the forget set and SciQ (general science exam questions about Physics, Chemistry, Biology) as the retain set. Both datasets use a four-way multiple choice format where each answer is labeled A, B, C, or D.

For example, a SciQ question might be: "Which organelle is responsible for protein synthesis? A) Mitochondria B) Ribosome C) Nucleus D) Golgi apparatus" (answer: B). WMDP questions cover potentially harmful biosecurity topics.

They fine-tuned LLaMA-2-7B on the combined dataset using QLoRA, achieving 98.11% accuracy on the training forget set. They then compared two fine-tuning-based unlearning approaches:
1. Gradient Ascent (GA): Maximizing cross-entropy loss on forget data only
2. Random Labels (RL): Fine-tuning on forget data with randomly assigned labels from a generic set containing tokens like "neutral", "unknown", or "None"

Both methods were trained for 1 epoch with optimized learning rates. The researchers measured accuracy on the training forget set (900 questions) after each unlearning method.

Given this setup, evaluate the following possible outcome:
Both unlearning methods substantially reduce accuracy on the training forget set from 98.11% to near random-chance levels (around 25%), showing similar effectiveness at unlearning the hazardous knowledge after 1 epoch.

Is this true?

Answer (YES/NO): NO